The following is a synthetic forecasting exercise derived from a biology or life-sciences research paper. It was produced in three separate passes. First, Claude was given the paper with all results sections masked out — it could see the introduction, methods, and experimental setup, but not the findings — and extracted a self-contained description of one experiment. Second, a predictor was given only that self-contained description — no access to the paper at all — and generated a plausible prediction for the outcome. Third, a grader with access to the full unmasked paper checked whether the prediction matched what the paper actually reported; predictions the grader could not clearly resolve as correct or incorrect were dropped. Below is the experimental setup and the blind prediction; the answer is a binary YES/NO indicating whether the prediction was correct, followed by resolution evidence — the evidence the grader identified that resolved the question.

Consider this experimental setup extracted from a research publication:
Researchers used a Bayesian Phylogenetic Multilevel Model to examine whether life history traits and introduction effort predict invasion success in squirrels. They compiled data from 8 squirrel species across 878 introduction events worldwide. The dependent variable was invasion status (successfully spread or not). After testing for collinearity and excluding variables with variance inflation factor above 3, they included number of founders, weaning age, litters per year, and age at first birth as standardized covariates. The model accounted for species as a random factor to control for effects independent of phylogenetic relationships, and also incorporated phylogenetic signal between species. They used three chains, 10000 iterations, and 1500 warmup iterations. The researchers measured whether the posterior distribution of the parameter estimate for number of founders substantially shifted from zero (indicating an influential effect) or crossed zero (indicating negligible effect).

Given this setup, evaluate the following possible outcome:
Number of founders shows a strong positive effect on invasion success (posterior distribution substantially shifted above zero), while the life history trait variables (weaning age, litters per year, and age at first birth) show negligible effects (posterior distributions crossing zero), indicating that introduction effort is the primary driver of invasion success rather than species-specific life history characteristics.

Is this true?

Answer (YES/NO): NO